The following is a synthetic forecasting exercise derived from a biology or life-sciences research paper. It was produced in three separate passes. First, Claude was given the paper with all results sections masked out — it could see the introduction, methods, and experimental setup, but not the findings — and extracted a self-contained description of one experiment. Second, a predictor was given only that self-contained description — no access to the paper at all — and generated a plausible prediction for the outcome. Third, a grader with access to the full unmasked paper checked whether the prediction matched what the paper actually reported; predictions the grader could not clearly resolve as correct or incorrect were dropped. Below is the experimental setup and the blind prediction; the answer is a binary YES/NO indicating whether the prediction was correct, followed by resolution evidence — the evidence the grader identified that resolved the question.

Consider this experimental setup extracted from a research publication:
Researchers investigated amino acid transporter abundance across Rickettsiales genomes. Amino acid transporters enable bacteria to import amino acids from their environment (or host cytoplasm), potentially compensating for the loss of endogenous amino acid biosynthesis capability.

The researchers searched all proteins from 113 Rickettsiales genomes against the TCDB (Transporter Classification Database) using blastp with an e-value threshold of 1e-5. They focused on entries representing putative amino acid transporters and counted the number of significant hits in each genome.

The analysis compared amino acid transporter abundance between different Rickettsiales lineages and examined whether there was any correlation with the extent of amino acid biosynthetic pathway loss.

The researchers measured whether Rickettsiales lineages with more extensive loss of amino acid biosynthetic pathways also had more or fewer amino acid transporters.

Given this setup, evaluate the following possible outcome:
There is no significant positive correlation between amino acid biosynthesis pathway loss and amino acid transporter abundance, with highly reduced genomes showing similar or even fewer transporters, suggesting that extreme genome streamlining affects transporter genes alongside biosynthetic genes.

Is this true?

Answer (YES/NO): NO